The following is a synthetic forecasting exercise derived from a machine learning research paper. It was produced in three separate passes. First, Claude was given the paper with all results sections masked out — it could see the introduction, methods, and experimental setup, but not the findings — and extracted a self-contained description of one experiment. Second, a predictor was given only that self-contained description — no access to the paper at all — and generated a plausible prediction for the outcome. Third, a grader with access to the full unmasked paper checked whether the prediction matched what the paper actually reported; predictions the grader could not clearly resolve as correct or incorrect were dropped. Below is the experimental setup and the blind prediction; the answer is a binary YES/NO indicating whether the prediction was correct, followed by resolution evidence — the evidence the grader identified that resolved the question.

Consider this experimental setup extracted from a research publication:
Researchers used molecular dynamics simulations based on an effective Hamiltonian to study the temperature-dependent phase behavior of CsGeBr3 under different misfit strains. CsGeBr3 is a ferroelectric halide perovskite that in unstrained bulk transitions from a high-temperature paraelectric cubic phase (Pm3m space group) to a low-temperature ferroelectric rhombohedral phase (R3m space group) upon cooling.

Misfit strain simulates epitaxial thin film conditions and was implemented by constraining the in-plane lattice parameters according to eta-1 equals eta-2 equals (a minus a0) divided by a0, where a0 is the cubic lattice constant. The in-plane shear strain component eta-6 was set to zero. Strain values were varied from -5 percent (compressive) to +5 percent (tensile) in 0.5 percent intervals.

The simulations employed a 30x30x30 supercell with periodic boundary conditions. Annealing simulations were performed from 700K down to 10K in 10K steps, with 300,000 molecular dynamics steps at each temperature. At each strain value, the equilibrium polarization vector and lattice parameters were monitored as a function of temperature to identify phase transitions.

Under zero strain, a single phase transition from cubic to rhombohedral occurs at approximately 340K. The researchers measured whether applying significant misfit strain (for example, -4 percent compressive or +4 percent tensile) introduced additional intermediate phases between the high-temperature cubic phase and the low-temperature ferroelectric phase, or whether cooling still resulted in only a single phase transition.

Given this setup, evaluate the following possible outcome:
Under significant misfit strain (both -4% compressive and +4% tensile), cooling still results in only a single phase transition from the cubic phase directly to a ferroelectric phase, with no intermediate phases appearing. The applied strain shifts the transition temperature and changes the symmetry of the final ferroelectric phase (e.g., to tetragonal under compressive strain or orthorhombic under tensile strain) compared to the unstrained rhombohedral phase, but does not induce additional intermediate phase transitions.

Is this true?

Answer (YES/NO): NO